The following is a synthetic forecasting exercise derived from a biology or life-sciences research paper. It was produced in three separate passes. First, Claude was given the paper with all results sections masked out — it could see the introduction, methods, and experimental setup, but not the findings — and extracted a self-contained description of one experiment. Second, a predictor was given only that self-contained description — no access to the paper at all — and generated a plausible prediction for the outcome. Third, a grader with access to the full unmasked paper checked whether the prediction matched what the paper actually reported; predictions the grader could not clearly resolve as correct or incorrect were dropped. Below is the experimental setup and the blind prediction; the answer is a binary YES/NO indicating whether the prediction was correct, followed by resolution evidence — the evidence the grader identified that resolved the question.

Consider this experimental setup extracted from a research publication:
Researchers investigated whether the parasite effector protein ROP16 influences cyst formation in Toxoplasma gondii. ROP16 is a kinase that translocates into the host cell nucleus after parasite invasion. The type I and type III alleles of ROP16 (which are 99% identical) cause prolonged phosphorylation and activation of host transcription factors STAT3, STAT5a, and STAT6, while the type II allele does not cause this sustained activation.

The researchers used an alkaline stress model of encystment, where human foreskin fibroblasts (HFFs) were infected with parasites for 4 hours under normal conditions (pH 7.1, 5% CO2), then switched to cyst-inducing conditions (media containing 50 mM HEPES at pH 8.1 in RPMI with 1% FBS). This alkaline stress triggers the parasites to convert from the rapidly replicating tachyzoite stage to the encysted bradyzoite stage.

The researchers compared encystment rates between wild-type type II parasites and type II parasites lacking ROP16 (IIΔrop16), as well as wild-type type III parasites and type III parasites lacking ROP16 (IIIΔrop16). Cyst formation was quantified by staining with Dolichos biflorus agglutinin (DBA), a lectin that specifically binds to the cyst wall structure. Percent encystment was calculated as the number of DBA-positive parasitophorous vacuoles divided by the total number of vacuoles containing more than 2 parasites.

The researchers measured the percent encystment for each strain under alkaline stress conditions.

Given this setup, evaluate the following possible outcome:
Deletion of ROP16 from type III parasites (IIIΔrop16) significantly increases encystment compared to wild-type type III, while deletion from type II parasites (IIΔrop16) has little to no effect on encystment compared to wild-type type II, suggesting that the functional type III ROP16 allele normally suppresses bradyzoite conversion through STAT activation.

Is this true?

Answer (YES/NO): NO